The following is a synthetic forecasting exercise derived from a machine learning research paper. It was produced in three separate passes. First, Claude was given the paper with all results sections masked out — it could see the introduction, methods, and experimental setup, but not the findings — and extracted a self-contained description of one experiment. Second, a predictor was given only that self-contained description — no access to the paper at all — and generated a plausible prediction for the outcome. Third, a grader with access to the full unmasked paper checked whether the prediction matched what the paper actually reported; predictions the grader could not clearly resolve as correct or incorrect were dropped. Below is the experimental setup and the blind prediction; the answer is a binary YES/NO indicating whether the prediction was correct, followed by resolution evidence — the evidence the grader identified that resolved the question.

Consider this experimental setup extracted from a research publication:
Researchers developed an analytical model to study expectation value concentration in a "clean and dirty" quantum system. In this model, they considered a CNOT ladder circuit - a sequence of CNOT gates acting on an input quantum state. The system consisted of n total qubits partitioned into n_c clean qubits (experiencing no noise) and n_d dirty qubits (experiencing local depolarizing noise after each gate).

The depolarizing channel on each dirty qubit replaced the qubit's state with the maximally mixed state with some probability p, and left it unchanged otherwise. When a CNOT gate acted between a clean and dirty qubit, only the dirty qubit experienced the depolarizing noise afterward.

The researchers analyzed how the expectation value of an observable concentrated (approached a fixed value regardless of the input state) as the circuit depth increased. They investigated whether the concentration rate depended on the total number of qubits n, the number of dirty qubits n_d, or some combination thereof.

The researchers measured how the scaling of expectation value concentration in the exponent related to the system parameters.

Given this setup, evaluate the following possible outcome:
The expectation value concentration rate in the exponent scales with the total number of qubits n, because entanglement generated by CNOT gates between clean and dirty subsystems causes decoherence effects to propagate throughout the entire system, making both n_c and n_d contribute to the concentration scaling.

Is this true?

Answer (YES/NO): NO